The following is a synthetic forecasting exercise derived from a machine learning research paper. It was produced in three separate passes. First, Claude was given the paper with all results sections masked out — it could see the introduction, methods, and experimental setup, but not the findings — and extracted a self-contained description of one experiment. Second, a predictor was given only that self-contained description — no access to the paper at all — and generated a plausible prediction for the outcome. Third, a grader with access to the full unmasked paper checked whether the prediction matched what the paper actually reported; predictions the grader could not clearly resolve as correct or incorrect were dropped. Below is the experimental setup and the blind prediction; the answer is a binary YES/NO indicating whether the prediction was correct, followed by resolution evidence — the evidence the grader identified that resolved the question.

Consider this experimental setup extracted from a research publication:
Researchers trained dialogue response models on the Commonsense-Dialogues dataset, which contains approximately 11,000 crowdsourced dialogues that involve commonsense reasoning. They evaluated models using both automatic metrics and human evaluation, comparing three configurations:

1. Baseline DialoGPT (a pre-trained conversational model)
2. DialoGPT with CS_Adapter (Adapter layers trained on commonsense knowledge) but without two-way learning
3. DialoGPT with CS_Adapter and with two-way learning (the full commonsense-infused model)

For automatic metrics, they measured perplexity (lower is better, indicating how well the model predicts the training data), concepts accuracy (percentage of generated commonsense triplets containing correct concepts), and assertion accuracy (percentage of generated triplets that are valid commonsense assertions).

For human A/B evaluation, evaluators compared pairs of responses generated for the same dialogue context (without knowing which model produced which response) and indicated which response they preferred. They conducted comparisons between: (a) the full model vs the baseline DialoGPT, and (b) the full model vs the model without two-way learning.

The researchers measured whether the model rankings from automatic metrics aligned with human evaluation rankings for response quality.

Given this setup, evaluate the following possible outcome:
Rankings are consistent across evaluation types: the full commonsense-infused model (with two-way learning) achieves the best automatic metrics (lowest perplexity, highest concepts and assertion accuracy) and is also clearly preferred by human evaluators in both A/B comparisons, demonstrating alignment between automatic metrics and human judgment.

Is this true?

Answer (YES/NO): NO